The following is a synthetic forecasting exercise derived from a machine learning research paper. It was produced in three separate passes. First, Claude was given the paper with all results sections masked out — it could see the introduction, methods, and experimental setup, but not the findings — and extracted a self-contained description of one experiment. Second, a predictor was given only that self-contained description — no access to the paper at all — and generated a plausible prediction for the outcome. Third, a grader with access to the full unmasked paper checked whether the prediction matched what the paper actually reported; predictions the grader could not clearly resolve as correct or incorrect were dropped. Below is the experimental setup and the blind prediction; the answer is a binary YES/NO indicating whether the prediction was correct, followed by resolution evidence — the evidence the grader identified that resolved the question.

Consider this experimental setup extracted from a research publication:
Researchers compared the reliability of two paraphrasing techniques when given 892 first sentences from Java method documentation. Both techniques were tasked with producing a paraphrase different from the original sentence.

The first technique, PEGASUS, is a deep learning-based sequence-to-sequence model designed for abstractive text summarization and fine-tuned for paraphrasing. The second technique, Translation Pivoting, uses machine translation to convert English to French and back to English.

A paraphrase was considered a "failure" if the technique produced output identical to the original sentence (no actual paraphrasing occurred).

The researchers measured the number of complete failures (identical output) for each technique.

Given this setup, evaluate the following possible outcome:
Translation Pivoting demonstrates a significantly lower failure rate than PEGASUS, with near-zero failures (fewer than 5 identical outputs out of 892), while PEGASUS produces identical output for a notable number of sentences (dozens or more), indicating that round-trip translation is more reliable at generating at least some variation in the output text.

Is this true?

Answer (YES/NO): NO